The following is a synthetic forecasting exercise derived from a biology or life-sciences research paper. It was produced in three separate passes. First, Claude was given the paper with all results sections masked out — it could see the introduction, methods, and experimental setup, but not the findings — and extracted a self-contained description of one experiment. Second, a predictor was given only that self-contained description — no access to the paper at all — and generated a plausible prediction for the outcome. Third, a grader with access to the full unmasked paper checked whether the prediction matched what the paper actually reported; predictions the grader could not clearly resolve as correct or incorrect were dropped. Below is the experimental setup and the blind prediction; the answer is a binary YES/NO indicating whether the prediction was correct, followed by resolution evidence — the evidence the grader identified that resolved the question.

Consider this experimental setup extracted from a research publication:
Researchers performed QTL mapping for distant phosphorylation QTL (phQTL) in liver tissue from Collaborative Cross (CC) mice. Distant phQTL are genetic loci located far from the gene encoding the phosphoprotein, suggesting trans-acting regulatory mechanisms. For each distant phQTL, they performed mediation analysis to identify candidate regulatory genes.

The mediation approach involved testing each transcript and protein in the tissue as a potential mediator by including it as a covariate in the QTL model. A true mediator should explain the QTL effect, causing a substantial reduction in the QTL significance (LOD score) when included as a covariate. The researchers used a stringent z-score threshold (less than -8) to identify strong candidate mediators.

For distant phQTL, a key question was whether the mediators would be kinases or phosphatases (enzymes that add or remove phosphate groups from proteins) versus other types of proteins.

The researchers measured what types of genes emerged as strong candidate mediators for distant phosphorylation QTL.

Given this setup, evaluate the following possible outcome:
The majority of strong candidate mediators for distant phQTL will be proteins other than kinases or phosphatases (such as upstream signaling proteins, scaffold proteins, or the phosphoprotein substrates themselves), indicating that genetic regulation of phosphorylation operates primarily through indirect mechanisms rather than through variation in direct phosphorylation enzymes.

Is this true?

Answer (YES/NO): NO